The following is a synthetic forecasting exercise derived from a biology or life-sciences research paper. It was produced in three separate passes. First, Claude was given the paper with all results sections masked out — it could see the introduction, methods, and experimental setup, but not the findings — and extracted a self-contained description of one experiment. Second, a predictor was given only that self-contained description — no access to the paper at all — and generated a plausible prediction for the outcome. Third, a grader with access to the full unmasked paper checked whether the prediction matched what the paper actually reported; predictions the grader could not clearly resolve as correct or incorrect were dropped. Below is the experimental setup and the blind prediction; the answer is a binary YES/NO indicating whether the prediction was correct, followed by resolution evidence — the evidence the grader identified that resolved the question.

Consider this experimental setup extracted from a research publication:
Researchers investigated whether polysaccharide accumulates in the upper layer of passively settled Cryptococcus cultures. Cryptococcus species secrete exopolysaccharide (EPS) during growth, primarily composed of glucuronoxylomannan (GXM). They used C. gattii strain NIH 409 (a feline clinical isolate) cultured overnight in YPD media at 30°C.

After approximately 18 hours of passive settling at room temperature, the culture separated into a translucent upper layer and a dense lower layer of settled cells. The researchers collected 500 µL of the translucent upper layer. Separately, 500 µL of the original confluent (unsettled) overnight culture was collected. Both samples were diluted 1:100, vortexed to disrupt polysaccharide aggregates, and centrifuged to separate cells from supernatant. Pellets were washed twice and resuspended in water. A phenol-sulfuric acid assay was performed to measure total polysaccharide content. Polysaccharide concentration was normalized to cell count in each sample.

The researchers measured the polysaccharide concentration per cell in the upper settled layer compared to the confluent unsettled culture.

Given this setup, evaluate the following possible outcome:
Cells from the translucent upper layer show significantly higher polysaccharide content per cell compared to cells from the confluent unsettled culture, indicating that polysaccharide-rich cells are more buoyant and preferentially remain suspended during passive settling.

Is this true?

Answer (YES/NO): YES